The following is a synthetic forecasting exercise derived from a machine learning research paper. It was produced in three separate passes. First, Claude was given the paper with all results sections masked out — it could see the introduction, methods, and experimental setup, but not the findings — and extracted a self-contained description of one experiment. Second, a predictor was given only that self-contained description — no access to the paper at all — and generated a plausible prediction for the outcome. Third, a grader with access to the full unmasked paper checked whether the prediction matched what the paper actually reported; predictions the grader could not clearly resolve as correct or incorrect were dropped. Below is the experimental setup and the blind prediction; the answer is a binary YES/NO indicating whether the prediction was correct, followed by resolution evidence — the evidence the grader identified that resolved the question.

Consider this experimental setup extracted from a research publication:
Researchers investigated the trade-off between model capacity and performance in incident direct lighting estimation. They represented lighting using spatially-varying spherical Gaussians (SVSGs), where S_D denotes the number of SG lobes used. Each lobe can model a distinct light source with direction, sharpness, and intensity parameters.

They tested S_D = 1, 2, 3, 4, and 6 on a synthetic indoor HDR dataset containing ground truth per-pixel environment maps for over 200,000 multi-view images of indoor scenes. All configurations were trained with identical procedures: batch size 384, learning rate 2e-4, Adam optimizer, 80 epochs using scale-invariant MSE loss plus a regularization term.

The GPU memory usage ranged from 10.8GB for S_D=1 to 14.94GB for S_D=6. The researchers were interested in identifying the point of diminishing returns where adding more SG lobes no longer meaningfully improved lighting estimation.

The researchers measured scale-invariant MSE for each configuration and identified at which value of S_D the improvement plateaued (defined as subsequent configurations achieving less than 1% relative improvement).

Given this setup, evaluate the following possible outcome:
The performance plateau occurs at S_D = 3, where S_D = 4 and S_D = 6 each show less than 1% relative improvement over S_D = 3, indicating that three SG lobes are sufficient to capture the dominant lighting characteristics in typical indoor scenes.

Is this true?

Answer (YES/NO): YES